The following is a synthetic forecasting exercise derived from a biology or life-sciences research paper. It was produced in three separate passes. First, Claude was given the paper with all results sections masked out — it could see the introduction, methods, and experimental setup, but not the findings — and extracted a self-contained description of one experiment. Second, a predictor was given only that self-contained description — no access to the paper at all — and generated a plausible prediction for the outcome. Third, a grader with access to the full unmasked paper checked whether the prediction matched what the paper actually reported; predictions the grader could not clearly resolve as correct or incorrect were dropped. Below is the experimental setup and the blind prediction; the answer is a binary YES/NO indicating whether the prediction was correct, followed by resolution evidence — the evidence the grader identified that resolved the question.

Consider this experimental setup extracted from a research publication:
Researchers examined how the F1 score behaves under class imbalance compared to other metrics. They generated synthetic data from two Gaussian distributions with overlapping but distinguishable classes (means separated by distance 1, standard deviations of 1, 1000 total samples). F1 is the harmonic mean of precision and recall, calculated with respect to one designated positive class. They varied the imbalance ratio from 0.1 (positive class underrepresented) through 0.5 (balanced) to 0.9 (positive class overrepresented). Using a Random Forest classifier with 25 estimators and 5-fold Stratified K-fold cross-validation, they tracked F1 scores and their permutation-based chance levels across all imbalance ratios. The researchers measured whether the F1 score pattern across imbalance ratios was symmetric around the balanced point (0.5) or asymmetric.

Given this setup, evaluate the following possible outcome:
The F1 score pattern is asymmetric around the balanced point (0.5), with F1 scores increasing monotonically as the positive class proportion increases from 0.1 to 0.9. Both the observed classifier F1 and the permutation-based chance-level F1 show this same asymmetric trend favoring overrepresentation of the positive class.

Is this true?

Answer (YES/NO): YES